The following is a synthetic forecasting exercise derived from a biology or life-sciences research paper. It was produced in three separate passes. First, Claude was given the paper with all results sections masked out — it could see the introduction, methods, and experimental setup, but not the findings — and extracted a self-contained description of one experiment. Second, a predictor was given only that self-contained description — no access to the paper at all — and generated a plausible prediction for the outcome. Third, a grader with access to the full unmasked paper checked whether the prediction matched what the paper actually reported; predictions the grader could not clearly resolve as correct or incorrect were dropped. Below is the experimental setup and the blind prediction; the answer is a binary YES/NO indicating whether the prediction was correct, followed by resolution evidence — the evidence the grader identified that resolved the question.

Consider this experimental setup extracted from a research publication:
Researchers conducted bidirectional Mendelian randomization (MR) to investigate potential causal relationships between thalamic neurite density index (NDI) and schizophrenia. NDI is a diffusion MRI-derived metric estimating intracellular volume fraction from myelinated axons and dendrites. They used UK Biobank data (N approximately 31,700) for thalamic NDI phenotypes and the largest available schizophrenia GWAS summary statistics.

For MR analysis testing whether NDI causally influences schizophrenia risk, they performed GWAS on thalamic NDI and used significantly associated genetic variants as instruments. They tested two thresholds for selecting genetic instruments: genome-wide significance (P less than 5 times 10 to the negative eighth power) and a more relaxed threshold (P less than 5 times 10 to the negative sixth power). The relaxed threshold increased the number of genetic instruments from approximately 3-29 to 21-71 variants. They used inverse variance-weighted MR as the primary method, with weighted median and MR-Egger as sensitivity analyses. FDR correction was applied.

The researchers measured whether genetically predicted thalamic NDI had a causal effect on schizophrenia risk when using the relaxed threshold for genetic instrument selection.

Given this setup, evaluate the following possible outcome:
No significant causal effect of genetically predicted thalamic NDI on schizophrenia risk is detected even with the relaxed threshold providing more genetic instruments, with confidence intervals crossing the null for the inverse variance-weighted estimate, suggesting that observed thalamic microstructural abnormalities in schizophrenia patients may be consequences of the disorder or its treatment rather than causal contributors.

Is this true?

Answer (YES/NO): NO